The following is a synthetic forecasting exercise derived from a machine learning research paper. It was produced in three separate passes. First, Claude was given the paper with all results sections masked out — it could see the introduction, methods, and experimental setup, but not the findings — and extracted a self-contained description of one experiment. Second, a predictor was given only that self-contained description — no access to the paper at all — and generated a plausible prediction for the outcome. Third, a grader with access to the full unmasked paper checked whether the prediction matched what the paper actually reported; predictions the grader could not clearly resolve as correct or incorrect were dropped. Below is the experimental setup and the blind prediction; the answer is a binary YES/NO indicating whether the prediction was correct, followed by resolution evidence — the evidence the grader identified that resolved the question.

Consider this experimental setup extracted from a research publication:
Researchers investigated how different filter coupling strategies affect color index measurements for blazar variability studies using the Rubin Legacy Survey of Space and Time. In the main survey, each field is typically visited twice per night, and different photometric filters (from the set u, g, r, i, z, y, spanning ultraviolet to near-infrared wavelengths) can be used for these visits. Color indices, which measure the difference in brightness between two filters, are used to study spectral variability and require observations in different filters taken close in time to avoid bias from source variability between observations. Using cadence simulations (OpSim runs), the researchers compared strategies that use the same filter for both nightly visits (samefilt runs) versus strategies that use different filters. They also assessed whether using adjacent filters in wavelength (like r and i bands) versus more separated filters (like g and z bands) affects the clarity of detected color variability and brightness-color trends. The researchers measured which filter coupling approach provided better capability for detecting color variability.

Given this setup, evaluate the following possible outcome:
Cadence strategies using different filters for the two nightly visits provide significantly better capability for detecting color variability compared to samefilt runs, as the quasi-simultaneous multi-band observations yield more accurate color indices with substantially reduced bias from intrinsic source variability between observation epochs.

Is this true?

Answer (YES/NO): YES